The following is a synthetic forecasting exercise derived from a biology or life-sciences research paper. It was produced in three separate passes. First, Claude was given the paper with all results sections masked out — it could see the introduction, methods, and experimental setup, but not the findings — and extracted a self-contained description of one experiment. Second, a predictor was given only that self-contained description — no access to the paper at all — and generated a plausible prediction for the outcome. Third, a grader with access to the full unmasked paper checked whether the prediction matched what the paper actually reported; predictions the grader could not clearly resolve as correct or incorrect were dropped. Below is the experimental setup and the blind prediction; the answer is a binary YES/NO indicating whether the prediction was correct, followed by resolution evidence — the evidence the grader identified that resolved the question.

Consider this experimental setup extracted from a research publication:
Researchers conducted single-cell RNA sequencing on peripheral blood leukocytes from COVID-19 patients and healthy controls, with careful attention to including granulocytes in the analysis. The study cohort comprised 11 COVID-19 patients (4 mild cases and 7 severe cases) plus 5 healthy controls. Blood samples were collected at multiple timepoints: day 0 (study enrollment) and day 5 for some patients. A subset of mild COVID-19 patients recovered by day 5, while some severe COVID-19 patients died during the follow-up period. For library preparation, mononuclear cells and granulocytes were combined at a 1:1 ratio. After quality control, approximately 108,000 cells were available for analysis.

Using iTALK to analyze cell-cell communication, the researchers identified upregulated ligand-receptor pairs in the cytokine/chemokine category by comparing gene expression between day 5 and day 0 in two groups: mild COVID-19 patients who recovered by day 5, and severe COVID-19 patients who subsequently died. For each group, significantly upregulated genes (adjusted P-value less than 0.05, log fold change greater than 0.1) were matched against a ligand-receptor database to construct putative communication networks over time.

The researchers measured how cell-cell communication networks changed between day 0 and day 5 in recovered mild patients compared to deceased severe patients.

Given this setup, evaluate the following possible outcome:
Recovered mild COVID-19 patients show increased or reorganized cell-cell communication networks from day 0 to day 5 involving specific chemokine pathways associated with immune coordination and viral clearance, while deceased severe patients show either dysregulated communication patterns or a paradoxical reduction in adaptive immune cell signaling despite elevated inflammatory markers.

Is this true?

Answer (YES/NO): NO